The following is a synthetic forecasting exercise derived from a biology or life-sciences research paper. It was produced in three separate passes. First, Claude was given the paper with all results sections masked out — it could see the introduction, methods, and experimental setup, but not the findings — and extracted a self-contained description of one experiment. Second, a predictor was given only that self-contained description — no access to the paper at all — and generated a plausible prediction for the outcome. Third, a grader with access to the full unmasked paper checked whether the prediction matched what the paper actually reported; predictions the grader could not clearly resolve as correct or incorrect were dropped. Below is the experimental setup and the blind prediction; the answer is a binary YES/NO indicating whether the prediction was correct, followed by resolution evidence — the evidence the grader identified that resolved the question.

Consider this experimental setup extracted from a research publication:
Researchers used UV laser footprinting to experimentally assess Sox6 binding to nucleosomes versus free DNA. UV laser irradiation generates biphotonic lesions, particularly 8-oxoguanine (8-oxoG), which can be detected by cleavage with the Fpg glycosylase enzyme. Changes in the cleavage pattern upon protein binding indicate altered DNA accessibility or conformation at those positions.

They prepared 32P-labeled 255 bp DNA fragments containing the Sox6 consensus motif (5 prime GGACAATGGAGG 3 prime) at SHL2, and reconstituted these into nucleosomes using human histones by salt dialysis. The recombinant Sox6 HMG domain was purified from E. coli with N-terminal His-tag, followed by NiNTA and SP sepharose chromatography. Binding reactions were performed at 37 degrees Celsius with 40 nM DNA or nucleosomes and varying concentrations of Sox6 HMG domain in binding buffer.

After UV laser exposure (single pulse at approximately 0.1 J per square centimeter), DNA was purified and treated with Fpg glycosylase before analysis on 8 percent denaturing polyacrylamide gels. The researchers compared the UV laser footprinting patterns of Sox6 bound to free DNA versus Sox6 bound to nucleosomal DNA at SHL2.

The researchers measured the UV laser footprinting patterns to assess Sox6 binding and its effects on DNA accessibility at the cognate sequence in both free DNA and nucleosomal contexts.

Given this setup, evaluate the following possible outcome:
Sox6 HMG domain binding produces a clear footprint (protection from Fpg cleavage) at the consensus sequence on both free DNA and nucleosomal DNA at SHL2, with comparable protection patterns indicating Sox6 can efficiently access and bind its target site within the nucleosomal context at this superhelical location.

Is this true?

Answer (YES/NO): YES